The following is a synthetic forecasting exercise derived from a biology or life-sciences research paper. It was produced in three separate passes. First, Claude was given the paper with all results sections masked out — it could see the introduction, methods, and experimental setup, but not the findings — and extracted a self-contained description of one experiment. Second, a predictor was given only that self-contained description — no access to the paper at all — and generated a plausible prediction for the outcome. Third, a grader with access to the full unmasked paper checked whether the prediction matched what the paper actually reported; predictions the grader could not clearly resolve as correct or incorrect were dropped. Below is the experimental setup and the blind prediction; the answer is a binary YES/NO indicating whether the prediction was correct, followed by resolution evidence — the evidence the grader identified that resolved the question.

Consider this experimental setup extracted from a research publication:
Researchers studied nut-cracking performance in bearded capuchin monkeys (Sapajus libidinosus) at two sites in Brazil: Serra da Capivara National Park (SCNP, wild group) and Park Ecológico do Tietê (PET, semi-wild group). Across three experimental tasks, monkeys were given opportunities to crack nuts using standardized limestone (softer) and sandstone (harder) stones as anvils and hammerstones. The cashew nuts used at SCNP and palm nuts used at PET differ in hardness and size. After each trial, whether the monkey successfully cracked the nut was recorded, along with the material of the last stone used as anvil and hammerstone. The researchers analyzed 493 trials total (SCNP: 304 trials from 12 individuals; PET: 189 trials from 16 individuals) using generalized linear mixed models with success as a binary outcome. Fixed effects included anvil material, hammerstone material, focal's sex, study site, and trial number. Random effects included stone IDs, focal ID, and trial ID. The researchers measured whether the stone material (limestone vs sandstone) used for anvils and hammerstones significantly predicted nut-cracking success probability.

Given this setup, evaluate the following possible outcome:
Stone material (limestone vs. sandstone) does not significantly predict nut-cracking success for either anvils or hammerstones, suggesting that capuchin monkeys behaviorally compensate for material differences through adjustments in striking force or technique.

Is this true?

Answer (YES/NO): YES